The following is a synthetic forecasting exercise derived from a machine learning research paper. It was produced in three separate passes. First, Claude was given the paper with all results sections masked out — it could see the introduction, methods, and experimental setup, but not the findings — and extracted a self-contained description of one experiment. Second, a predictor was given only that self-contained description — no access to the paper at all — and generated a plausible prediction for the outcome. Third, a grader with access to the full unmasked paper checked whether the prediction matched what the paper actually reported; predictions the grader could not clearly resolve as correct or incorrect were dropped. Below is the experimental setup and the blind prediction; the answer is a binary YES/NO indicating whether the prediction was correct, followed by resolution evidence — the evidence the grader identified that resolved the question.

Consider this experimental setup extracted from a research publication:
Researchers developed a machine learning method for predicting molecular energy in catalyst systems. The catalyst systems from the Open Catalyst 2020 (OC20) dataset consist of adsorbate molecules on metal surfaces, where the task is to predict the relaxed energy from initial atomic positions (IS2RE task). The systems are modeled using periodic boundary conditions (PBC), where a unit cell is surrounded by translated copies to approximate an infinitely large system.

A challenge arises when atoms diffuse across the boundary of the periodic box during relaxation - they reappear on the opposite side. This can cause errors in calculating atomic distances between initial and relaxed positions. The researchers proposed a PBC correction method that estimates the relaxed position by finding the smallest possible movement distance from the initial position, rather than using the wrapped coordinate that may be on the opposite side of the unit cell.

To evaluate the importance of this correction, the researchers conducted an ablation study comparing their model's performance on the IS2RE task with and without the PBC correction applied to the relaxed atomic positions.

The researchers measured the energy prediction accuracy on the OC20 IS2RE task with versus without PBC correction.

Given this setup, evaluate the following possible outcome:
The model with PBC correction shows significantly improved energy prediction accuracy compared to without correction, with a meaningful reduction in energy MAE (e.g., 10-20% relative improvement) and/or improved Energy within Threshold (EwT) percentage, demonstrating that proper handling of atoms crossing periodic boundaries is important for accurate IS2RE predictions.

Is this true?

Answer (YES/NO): NO